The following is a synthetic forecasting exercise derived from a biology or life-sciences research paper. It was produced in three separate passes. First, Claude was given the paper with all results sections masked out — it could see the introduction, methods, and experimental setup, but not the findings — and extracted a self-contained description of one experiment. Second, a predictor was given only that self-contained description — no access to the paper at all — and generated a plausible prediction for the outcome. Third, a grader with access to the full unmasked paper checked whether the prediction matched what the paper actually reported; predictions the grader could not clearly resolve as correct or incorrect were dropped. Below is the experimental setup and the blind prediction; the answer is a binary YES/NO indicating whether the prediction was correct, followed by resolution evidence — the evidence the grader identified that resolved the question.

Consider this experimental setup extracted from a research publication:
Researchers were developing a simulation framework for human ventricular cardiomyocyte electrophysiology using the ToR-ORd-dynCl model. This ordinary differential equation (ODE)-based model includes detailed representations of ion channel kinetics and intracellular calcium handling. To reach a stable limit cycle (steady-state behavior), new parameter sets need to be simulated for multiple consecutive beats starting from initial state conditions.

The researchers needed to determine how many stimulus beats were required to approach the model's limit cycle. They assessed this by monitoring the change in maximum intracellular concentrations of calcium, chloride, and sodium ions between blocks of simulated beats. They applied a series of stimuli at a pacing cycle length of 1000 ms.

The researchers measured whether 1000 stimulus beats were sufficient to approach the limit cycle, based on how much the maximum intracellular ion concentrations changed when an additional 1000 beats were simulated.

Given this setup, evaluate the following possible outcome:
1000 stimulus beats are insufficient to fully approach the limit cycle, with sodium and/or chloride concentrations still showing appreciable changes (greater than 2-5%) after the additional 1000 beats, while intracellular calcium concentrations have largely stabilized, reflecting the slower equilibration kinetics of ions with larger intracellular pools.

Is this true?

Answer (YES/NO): NO